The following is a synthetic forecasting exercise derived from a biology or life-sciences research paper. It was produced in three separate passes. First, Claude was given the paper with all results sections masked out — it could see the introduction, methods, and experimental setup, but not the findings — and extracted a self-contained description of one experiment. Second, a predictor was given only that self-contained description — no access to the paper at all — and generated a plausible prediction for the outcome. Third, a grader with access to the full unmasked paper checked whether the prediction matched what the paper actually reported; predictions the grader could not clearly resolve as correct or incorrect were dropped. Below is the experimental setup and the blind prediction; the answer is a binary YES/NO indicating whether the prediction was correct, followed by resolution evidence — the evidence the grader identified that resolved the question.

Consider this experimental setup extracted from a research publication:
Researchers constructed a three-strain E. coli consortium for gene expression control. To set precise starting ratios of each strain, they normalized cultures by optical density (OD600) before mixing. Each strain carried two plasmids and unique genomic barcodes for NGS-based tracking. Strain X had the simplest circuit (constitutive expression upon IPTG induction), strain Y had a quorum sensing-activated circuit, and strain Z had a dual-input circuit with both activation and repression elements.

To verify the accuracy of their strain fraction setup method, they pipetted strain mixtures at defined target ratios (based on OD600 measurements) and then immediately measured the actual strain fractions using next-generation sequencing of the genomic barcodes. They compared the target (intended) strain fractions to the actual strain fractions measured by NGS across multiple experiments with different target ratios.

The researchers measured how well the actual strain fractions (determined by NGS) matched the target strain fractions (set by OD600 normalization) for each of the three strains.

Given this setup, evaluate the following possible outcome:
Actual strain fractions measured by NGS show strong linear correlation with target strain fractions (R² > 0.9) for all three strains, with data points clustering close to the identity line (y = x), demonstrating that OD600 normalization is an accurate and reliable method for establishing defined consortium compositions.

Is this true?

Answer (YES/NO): NO